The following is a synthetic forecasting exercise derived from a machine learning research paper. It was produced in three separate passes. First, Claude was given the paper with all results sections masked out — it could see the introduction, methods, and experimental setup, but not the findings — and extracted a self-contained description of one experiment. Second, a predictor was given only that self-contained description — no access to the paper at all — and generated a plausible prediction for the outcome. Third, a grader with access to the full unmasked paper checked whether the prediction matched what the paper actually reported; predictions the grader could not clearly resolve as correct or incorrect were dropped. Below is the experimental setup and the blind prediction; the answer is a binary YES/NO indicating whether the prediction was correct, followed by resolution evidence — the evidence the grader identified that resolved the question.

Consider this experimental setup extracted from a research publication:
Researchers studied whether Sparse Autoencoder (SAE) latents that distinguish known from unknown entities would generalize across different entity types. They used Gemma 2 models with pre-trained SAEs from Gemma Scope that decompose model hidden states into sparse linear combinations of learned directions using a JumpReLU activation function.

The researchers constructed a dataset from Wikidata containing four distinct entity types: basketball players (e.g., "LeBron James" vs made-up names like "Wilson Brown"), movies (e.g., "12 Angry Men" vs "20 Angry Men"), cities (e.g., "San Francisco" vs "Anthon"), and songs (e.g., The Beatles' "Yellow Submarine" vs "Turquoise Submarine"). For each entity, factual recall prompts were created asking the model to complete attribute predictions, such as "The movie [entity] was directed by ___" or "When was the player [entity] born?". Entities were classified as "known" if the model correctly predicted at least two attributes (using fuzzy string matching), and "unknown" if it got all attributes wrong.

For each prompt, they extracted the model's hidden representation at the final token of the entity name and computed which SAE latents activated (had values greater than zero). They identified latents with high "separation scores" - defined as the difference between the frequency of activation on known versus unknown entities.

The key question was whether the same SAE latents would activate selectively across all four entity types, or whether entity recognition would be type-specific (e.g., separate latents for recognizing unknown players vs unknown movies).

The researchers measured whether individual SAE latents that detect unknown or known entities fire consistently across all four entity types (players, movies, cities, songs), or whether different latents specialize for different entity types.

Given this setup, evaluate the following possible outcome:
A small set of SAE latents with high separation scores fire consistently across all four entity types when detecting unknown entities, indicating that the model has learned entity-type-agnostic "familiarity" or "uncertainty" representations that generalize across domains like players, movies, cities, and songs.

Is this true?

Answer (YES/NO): YES